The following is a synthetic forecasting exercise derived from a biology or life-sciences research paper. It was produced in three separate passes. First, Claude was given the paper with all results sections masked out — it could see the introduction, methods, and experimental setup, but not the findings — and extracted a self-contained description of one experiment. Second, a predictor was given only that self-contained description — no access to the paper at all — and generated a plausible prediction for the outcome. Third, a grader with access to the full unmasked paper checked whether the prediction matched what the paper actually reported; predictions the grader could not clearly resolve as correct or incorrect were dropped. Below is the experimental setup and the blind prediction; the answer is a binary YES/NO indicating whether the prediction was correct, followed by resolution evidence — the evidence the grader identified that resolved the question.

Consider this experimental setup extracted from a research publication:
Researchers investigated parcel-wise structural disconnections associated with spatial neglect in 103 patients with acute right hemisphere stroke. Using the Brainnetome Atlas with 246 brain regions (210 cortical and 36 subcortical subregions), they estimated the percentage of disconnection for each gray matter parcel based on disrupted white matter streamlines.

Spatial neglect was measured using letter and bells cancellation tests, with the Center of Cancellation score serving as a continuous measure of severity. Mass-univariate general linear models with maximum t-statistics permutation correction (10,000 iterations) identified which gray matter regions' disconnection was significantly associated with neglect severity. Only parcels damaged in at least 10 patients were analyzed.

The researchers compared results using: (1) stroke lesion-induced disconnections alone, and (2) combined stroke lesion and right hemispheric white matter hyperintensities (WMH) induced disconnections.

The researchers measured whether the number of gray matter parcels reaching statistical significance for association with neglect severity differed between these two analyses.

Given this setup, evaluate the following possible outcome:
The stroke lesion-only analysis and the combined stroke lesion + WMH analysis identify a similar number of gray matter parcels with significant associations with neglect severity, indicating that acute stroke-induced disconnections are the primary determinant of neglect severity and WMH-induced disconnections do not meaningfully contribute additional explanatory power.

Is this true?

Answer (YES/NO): YES